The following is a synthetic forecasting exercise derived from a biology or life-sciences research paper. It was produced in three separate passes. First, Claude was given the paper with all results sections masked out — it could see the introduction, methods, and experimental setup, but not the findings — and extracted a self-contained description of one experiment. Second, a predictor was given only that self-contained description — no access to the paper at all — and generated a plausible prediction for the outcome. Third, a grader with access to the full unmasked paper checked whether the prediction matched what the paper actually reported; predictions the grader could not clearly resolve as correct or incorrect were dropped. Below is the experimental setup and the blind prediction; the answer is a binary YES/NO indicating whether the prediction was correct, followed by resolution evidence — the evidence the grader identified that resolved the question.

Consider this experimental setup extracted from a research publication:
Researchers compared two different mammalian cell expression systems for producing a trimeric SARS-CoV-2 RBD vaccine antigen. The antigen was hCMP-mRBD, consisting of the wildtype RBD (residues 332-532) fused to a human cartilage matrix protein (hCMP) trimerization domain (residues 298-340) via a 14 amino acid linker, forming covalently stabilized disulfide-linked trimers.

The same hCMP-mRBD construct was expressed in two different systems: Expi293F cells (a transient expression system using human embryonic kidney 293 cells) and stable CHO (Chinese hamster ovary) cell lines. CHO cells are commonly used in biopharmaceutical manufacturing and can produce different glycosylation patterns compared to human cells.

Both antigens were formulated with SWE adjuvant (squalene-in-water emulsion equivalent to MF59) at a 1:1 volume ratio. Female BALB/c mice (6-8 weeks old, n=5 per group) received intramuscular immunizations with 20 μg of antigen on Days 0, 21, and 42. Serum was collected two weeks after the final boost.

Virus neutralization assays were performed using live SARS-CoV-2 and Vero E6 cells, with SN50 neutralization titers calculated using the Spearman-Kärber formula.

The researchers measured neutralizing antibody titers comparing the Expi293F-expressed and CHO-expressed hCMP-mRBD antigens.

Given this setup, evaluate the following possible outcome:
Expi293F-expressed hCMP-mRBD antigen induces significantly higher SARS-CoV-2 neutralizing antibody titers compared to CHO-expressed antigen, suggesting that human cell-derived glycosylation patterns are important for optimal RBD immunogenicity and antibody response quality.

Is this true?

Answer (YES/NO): NO